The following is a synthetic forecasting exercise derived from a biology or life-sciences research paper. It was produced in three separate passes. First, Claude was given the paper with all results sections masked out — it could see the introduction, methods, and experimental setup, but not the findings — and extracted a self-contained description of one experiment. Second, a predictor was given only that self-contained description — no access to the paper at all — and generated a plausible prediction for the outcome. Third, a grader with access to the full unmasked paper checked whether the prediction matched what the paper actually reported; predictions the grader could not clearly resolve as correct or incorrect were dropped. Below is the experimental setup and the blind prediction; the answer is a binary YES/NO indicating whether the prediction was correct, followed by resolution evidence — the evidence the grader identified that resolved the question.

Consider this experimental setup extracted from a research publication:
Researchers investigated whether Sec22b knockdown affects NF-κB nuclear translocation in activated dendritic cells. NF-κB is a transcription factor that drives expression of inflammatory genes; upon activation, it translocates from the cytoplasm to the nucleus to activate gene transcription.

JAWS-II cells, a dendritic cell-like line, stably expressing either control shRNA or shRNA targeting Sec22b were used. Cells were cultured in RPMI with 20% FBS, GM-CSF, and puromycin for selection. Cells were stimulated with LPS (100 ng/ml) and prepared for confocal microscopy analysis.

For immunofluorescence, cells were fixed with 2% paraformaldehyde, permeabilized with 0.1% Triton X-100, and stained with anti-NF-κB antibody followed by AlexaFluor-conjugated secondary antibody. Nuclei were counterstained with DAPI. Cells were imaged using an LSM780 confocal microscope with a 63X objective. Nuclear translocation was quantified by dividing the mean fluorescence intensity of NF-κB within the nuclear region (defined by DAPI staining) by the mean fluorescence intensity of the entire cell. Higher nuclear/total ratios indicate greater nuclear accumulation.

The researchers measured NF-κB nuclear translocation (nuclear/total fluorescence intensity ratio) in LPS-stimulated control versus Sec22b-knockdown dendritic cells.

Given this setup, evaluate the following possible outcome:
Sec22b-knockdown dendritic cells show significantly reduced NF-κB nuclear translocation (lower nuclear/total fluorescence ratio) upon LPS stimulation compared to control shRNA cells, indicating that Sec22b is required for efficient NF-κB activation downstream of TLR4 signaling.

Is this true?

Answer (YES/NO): YES